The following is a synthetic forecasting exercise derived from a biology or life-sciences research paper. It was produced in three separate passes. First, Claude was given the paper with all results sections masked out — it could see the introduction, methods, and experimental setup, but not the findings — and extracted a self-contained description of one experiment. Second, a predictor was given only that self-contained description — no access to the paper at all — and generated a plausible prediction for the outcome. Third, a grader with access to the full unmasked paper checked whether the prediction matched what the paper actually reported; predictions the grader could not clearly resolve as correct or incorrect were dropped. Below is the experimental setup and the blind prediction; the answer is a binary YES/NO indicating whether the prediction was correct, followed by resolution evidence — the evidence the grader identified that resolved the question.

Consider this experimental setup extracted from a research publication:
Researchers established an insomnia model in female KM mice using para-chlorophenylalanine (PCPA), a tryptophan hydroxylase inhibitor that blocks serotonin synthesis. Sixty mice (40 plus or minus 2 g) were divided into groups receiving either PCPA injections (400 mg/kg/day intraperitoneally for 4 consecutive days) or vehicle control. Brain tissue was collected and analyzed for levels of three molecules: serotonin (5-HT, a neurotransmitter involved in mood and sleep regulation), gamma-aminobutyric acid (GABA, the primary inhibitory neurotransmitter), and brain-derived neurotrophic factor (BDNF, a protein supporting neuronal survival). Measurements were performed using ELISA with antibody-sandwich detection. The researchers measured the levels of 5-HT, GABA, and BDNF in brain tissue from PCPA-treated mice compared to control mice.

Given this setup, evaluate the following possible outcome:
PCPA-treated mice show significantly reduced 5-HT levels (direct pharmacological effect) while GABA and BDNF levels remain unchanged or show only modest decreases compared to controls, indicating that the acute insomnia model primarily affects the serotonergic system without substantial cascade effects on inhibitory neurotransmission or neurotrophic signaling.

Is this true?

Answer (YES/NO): NO